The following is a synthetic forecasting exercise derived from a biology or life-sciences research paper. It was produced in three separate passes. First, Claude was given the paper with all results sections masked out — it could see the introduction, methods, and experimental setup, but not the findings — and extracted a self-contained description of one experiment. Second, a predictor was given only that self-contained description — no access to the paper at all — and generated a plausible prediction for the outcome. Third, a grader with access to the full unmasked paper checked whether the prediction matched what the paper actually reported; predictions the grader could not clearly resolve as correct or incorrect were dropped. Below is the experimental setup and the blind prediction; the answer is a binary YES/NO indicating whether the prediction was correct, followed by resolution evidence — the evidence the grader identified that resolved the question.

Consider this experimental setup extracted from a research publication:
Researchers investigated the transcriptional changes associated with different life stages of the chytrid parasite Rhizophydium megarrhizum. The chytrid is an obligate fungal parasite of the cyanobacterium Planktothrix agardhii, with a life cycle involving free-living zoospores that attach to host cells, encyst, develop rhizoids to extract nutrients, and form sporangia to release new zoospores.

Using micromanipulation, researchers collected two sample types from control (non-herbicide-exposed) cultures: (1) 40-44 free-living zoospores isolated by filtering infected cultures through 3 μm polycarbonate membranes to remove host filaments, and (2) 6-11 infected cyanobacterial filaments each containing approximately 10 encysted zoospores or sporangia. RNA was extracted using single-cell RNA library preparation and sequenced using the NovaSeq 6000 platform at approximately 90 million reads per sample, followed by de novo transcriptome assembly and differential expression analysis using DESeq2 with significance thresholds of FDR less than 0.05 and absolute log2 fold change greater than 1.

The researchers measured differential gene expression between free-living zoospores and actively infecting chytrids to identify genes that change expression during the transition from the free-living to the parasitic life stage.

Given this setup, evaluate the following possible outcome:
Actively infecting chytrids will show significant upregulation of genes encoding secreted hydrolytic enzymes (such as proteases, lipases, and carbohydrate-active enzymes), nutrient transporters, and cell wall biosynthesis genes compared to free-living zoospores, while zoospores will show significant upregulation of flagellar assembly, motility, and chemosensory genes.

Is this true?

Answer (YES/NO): NO